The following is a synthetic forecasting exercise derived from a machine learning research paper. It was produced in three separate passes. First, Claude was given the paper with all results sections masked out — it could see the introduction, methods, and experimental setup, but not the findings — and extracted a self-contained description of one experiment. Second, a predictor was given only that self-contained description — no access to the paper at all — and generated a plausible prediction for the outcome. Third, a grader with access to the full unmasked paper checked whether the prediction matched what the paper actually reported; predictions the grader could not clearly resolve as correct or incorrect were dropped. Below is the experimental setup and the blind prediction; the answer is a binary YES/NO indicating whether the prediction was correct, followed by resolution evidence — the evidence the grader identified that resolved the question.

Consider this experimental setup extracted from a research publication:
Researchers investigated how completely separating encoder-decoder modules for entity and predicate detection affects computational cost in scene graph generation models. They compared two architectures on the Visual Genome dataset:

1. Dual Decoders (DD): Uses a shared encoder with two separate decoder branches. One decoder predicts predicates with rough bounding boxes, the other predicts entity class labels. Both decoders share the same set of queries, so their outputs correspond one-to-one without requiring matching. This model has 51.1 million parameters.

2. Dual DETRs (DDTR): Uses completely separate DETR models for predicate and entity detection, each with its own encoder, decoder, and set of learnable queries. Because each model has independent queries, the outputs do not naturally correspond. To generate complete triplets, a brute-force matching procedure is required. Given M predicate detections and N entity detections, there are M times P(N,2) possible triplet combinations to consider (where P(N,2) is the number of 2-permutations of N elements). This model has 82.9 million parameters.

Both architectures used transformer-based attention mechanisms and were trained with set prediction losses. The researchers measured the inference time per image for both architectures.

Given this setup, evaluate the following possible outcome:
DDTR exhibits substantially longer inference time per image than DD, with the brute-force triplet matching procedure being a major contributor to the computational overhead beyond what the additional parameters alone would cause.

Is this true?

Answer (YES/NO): YES